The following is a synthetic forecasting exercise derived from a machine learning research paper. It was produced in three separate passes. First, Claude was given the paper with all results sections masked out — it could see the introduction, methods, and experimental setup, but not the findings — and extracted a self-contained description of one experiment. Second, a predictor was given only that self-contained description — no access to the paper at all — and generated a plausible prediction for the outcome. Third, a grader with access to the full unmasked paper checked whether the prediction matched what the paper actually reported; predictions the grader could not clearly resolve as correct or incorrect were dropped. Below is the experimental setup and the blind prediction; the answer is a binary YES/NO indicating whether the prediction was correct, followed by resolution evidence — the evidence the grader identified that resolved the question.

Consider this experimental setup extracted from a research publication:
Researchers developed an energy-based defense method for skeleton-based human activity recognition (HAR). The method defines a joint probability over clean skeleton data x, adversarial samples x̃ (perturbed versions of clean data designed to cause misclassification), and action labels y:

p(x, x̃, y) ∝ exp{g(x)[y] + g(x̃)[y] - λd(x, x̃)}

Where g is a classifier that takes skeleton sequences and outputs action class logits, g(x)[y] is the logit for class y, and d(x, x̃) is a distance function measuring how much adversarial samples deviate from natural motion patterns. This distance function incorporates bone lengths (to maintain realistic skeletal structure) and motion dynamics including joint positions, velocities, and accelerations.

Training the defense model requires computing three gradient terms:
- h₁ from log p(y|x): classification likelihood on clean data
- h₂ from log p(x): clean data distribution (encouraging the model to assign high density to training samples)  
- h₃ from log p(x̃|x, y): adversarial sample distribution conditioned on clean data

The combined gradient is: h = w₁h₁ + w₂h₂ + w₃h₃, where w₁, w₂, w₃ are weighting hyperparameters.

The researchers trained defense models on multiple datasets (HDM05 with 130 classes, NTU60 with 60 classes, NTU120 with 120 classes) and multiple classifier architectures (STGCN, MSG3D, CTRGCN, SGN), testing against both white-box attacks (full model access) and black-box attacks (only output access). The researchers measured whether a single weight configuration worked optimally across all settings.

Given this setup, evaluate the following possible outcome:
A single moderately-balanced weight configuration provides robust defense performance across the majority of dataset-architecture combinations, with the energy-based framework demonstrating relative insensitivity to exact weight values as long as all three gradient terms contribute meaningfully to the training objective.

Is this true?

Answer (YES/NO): NO